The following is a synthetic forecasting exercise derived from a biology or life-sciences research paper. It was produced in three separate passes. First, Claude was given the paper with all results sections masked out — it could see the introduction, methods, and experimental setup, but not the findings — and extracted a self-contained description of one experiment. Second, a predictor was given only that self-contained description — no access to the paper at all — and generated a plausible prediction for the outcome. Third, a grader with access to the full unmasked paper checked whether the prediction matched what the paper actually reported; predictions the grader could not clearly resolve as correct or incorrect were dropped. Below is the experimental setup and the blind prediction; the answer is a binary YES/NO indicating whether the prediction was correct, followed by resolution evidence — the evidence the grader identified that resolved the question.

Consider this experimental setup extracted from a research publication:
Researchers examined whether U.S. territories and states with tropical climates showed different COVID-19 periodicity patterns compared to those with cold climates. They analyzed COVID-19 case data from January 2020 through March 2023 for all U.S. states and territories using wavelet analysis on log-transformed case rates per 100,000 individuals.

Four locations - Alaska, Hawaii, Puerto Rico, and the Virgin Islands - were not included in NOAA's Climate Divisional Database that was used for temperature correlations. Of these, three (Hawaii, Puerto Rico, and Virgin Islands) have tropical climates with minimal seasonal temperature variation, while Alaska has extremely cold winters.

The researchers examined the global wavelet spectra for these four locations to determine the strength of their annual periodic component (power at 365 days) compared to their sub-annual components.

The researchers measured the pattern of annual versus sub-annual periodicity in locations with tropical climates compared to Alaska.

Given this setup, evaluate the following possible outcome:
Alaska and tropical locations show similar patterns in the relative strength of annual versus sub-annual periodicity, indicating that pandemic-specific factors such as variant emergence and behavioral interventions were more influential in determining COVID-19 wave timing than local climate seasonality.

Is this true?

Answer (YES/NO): NO